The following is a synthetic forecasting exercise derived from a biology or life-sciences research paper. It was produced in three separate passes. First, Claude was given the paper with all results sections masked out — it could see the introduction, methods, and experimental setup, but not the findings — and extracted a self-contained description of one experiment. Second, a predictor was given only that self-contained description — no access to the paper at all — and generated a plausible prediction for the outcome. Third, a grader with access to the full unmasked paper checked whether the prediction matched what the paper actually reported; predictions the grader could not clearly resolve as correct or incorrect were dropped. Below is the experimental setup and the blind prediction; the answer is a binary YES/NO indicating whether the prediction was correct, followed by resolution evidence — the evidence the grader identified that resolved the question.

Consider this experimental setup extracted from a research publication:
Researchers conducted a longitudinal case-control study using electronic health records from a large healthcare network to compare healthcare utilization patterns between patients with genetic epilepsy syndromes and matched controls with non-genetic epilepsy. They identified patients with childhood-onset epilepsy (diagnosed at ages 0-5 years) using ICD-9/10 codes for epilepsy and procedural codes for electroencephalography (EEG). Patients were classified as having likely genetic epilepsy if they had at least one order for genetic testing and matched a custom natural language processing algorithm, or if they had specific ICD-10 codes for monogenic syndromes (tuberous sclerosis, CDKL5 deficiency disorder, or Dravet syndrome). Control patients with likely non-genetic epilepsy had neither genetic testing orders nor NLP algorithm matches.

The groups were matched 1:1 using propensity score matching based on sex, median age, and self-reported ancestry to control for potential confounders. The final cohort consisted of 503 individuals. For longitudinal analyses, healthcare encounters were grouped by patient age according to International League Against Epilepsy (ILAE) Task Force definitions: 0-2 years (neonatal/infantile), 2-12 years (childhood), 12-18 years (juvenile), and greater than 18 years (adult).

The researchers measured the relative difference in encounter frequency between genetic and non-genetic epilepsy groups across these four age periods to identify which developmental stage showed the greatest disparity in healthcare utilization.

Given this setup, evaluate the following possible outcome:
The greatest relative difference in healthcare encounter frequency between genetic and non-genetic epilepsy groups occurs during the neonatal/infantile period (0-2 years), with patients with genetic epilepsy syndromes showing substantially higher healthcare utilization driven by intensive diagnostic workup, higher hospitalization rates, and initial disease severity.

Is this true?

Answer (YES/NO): NO